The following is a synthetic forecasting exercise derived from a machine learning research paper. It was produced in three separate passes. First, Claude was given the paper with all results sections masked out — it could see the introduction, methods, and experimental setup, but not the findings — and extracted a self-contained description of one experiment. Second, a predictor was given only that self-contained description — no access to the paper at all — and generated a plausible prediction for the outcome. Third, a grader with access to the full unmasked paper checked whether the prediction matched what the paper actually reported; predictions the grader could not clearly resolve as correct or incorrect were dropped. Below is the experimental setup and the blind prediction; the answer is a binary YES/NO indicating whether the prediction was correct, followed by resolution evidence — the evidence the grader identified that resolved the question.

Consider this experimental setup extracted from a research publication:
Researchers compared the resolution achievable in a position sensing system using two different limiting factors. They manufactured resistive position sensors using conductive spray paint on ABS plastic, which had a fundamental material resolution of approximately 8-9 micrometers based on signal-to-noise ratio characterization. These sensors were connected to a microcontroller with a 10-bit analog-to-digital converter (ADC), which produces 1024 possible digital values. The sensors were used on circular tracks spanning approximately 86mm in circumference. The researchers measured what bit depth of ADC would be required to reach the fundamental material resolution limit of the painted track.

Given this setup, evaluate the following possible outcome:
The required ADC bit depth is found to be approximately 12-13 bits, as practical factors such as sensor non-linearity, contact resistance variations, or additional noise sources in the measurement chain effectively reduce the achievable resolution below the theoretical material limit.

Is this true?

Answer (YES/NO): NO